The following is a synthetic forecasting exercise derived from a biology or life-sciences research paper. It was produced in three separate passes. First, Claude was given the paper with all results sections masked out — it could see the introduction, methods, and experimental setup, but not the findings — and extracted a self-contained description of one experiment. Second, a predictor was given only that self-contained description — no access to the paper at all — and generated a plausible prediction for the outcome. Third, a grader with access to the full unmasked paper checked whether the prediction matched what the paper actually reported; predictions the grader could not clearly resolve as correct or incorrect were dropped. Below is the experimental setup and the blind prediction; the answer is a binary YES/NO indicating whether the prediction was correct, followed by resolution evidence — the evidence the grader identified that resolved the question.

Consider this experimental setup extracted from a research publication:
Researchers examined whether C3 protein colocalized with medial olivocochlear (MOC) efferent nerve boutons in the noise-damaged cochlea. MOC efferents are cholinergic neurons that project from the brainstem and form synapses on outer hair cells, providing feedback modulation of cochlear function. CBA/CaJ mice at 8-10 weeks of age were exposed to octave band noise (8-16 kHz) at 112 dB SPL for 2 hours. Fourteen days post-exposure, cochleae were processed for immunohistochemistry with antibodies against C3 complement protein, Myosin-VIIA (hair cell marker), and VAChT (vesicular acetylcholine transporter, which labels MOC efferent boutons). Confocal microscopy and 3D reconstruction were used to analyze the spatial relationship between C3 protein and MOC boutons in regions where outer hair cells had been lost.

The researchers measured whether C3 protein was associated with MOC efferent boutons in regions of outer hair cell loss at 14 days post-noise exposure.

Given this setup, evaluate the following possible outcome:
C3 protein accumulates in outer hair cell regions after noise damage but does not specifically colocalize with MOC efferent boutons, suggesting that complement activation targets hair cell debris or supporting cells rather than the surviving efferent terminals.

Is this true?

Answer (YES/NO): NO